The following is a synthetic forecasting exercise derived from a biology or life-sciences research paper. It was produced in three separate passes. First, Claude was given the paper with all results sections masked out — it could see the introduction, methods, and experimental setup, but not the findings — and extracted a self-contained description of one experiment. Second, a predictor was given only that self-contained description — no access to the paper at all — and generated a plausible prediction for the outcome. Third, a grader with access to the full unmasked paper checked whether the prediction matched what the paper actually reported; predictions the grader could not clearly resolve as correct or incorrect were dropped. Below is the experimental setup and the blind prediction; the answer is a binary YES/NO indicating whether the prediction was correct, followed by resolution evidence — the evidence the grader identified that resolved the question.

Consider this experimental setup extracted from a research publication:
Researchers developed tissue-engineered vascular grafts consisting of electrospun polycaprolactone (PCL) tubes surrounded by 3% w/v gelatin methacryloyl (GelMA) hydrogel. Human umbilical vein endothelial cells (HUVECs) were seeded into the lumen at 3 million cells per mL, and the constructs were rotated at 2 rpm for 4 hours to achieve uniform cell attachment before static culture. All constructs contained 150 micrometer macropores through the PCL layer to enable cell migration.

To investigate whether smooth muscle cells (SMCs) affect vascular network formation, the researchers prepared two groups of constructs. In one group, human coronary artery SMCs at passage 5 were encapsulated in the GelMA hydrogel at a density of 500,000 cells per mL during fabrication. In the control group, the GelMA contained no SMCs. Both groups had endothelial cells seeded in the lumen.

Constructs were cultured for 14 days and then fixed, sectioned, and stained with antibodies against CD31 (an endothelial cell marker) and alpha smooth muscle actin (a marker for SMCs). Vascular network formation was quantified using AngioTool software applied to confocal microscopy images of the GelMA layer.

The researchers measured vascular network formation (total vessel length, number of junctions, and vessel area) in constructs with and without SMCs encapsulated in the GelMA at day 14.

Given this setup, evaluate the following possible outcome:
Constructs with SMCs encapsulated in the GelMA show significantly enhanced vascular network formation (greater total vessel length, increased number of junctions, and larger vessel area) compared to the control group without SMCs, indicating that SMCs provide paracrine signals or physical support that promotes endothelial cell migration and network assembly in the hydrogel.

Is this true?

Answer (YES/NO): NO